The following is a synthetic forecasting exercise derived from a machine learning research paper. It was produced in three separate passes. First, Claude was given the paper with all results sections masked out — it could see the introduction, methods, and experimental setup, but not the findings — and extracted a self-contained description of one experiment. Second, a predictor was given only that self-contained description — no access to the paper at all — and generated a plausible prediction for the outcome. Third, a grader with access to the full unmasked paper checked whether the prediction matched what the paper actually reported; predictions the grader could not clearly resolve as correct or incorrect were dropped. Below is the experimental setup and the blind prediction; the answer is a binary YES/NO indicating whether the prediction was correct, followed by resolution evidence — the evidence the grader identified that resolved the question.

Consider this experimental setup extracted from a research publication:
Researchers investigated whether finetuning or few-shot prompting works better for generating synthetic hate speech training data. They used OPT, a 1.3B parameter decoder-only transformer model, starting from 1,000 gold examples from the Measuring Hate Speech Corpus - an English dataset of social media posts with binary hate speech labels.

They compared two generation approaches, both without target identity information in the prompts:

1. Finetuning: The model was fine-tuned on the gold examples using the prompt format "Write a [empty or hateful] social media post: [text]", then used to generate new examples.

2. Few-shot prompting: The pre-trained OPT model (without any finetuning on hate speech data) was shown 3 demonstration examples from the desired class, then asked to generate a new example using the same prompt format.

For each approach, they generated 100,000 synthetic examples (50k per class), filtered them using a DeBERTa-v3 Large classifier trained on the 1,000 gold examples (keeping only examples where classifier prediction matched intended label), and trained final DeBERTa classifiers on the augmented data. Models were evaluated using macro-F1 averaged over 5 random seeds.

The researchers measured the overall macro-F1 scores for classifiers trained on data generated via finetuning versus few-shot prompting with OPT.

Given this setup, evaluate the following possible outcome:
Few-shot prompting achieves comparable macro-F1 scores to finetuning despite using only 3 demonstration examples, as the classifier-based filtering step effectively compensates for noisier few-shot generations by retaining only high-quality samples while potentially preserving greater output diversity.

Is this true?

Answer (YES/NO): NO